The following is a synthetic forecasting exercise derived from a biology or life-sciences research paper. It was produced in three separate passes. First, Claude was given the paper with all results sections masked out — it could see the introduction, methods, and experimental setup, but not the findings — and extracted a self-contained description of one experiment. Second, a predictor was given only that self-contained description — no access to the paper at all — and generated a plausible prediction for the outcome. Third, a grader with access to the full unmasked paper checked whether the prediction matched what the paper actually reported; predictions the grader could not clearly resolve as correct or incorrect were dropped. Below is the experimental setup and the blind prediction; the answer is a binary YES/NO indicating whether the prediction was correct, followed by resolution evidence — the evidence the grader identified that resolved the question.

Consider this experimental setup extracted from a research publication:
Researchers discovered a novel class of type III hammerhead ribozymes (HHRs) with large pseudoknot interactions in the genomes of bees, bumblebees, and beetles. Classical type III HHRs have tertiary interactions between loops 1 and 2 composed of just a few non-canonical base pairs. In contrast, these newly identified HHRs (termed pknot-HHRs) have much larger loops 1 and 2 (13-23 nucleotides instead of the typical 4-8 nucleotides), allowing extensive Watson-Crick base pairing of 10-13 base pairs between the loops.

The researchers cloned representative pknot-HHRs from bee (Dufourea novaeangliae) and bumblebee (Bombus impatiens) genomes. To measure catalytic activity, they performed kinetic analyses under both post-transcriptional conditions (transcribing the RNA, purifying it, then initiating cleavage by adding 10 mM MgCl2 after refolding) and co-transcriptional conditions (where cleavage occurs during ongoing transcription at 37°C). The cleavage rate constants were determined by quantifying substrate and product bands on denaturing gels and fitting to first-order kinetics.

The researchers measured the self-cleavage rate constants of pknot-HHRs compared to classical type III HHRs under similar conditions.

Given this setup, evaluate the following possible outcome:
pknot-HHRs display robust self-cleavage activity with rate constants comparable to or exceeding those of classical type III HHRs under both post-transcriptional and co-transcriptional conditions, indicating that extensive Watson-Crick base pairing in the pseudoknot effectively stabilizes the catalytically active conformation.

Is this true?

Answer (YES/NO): NO